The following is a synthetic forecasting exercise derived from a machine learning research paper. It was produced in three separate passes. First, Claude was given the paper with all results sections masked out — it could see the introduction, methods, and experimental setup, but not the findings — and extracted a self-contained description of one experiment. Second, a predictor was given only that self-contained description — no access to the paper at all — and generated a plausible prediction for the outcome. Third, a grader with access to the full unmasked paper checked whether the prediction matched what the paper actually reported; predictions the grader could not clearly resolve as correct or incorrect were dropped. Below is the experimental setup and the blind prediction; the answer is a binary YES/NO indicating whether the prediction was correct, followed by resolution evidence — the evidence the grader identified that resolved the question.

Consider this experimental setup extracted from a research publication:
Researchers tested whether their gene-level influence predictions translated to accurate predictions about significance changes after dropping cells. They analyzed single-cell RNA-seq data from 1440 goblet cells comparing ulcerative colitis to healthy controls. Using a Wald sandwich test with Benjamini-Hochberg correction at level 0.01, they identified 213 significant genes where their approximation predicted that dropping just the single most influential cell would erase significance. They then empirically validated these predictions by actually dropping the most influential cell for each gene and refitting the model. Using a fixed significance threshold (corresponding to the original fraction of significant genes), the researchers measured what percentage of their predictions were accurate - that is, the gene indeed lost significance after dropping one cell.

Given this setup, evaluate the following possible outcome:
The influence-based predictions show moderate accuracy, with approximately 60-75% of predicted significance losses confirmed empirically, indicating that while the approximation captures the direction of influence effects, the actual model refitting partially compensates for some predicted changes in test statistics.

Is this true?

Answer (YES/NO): NO